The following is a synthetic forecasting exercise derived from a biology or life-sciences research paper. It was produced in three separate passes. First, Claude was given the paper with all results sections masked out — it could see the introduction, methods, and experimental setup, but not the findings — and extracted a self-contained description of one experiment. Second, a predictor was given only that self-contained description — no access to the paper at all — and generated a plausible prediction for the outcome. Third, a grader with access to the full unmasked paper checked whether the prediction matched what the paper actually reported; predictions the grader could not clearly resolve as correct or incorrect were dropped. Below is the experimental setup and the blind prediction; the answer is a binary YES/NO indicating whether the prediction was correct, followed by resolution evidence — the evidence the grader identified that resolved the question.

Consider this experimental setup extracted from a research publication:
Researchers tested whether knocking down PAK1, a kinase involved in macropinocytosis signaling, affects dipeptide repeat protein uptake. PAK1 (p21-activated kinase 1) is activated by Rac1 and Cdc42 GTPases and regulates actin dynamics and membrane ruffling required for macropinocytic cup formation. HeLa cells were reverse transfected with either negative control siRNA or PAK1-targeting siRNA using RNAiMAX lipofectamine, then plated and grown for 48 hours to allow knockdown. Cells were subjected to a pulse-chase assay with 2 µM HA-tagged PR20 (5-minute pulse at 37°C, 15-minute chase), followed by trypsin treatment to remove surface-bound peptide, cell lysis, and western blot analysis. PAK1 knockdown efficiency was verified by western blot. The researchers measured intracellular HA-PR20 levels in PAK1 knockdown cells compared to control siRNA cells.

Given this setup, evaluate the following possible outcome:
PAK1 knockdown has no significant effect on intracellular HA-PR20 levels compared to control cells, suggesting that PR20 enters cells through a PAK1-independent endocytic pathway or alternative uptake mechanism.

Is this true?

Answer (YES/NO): NO